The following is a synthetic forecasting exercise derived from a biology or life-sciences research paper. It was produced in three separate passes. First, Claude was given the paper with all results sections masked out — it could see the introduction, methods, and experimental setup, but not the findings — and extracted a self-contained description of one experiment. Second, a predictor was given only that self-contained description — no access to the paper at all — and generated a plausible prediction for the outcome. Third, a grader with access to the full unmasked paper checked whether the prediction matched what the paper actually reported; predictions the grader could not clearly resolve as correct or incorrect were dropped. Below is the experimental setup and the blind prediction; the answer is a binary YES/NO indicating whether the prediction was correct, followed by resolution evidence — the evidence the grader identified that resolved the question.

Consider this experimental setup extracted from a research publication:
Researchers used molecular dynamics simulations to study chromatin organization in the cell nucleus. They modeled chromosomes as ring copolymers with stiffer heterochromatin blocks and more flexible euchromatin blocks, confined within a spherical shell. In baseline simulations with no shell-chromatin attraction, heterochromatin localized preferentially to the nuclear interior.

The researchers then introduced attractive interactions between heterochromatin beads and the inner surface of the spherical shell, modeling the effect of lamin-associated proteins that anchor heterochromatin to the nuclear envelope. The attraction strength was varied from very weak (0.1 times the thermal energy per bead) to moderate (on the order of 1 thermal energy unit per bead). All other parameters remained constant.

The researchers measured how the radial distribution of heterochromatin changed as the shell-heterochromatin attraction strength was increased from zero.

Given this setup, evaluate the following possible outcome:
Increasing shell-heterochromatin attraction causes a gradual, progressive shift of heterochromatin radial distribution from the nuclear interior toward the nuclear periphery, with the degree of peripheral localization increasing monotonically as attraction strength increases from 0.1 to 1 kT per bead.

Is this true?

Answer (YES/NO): YES